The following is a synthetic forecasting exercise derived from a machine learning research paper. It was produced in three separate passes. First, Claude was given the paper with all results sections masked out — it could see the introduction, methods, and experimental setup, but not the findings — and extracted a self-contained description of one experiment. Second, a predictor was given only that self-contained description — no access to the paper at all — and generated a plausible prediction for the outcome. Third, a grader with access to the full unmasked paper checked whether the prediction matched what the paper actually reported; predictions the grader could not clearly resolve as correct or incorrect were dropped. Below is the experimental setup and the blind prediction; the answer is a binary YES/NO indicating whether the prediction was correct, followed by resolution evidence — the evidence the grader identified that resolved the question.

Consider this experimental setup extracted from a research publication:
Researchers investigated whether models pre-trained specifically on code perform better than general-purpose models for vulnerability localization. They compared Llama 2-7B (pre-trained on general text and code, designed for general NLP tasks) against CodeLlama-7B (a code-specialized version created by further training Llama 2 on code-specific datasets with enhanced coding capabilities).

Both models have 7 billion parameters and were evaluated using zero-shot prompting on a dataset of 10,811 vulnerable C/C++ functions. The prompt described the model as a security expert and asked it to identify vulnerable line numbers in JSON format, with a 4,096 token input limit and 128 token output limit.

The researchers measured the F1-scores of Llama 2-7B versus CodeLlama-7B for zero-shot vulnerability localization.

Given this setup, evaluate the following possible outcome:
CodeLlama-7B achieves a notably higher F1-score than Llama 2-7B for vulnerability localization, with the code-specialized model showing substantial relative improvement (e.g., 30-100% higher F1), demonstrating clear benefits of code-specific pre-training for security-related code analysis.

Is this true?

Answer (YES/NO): YES